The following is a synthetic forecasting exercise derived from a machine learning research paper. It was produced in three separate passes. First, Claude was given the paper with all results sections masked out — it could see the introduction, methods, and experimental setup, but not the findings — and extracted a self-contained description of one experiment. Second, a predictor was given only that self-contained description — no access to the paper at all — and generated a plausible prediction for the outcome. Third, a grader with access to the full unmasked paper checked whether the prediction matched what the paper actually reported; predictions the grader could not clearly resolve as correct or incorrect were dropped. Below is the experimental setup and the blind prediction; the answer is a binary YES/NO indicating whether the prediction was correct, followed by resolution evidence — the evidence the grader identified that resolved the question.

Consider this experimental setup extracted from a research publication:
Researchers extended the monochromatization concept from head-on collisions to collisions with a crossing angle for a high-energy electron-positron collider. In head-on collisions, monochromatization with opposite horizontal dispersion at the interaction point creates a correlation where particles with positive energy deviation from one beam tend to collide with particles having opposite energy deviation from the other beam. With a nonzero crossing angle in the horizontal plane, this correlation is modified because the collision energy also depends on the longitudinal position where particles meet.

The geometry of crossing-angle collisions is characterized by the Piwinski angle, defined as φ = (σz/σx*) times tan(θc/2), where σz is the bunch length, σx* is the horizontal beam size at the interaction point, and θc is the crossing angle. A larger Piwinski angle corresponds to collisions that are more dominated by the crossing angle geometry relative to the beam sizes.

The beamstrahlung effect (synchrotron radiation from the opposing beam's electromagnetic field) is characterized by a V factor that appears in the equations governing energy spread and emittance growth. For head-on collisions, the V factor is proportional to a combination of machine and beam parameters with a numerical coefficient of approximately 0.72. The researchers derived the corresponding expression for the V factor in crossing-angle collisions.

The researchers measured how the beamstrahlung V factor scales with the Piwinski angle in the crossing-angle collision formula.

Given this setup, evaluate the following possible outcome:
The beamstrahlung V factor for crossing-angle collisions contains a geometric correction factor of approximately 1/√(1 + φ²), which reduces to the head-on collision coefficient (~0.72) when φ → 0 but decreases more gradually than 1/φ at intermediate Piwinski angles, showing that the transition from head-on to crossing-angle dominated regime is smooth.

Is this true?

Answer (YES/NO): NO